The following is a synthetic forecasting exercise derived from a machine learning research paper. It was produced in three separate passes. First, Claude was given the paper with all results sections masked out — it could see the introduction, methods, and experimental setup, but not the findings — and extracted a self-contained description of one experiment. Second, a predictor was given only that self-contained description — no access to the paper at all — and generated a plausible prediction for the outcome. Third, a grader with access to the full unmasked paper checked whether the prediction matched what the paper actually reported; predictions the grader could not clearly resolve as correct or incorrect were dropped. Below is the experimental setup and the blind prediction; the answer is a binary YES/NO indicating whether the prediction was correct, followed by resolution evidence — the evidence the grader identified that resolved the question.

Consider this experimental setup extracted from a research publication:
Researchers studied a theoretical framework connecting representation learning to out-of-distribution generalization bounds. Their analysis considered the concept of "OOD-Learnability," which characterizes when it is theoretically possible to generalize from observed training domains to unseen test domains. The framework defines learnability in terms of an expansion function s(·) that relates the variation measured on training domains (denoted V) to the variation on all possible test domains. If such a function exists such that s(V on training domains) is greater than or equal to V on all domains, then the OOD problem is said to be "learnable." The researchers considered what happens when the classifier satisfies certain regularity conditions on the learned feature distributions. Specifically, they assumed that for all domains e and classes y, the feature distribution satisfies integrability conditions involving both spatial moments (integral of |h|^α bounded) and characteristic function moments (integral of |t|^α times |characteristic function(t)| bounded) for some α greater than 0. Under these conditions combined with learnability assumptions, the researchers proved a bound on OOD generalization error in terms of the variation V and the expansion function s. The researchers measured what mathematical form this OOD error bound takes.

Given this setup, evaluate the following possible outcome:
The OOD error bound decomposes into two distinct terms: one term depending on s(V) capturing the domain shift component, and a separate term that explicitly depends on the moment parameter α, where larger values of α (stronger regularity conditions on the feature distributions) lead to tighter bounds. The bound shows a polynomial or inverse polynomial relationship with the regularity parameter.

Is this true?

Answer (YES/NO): NO